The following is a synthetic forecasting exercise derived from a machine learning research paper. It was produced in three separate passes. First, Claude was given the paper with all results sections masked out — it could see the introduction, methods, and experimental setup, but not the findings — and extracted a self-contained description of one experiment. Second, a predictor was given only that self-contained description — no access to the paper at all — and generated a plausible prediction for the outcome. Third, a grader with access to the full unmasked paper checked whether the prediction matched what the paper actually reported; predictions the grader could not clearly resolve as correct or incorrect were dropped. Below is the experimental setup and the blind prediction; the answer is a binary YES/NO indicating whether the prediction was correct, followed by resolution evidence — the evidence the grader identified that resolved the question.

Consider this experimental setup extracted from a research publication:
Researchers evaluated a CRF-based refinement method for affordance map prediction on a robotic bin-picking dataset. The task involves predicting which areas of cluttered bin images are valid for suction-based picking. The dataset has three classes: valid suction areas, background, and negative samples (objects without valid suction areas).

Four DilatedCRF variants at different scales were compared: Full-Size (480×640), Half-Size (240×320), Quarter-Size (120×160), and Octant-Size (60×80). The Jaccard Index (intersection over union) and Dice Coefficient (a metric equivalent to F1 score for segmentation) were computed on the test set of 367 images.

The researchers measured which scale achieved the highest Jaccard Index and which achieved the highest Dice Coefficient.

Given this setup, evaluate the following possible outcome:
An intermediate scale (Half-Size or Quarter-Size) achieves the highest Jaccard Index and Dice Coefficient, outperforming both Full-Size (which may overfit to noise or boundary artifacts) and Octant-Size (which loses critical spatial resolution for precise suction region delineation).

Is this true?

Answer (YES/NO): YES